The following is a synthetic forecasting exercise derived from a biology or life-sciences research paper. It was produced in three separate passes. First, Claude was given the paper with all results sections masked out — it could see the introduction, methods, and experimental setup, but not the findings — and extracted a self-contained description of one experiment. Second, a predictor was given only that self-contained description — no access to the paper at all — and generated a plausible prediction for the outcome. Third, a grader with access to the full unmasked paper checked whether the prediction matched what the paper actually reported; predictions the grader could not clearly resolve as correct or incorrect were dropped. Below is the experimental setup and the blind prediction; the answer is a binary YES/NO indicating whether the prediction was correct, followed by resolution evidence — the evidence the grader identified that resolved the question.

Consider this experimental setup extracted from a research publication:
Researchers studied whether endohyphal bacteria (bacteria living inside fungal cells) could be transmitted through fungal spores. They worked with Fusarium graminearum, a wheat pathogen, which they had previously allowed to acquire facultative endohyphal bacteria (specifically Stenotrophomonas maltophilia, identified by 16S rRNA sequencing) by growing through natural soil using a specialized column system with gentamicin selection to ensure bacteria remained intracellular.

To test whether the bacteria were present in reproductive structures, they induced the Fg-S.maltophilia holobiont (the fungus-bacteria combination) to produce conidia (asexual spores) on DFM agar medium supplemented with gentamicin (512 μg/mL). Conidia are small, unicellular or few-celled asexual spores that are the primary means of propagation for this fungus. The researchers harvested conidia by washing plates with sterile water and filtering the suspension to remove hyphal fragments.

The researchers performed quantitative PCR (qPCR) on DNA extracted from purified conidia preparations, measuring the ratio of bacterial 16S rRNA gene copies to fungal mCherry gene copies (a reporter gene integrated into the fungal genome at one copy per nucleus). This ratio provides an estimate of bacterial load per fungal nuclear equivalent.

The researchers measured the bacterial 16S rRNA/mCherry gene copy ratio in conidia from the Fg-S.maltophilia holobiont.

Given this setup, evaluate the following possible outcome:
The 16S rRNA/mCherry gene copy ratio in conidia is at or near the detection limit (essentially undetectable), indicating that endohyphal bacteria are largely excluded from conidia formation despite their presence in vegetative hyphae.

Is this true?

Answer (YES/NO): NO